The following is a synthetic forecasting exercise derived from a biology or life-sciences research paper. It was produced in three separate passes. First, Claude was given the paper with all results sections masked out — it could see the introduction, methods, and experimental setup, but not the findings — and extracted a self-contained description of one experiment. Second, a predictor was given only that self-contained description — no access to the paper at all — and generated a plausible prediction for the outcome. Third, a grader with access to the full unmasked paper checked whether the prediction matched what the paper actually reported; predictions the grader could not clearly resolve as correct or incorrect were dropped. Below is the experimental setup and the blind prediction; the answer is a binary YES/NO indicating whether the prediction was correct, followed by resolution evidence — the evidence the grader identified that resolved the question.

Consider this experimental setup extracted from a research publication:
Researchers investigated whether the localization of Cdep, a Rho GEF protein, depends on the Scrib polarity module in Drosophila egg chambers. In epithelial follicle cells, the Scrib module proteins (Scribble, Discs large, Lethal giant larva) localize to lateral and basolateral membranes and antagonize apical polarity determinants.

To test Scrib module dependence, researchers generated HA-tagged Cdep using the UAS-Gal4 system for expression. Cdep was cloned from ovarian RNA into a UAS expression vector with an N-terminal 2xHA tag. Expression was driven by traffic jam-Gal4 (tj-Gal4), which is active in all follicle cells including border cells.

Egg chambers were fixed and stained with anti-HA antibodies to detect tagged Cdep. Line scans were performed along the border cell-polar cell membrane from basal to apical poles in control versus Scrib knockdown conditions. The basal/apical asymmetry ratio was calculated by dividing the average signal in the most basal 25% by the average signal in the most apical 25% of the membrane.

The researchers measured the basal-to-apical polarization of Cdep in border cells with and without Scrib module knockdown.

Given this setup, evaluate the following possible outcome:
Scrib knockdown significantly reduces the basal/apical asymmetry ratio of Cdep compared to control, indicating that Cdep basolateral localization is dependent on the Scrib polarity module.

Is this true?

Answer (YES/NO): YES